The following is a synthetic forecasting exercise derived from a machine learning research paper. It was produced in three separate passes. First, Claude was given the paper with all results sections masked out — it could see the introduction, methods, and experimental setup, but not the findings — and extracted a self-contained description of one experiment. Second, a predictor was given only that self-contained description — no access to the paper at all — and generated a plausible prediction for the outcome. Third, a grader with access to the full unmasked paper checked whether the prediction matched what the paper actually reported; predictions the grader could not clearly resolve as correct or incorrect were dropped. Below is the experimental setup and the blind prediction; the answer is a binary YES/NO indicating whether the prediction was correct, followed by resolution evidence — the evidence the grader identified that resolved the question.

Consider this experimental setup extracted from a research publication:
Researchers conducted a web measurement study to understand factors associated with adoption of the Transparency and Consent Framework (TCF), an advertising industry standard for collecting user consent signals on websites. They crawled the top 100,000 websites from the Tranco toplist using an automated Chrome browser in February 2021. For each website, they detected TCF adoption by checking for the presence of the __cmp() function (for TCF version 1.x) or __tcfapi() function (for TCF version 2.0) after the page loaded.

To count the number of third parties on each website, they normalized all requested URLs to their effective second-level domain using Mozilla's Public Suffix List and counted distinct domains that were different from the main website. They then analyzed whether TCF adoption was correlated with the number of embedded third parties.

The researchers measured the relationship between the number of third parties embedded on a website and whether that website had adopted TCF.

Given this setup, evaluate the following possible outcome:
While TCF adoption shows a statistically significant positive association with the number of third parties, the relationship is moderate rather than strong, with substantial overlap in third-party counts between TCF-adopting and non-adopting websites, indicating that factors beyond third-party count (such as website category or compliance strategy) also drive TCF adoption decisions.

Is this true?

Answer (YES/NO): YES